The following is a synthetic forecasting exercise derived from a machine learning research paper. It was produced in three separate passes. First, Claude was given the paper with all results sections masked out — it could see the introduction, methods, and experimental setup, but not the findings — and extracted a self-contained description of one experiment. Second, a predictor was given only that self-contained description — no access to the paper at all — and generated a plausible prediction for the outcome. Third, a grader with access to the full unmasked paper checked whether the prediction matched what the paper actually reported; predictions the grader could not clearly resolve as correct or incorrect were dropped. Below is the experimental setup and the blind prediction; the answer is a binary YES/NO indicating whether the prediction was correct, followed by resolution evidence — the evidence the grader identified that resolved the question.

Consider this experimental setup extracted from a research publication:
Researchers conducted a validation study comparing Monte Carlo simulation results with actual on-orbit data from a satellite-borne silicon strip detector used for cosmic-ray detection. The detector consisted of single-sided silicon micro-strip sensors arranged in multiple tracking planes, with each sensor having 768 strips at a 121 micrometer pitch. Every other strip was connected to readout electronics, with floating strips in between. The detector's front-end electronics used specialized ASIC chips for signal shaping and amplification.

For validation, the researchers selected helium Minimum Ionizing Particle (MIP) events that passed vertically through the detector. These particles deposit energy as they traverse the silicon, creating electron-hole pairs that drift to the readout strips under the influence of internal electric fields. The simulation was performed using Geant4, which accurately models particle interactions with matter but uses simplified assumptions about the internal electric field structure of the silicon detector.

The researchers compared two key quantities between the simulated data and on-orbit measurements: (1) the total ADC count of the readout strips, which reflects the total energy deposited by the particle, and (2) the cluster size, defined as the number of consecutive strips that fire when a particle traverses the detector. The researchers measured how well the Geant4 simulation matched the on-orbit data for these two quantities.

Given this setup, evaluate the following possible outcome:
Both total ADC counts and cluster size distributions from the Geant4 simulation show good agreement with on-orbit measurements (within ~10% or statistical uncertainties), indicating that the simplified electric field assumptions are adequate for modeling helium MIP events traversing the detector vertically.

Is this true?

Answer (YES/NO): NO